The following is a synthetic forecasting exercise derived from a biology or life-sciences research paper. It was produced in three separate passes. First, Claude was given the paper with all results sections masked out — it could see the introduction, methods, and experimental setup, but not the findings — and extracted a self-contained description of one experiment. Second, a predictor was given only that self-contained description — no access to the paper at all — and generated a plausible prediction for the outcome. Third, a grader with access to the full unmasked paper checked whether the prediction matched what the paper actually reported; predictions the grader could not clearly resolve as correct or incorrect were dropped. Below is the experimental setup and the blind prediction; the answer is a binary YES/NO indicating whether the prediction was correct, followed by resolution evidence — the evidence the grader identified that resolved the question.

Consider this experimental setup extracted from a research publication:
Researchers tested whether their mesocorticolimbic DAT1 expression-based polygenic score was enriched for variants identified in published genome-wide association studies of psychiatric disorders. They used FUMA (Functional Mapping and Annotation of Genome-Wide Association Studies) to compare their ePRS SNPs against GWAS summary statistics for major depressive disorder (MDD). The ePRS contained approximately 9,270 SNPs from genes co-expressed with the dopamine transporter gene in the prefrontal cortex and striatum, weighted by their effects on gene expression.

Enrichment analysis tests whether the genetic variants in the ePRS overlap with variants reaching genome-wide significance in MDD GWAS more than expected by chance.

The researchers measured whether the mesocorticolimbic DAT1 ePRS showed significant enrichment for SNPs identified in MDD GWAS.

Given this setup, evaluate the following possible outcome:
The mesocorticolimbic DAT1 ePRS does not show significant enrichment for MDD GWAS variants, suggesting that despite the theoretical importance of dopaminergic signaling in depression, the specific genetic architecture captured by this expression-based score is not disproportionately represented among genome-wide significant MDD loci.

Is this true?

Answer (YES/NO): NO